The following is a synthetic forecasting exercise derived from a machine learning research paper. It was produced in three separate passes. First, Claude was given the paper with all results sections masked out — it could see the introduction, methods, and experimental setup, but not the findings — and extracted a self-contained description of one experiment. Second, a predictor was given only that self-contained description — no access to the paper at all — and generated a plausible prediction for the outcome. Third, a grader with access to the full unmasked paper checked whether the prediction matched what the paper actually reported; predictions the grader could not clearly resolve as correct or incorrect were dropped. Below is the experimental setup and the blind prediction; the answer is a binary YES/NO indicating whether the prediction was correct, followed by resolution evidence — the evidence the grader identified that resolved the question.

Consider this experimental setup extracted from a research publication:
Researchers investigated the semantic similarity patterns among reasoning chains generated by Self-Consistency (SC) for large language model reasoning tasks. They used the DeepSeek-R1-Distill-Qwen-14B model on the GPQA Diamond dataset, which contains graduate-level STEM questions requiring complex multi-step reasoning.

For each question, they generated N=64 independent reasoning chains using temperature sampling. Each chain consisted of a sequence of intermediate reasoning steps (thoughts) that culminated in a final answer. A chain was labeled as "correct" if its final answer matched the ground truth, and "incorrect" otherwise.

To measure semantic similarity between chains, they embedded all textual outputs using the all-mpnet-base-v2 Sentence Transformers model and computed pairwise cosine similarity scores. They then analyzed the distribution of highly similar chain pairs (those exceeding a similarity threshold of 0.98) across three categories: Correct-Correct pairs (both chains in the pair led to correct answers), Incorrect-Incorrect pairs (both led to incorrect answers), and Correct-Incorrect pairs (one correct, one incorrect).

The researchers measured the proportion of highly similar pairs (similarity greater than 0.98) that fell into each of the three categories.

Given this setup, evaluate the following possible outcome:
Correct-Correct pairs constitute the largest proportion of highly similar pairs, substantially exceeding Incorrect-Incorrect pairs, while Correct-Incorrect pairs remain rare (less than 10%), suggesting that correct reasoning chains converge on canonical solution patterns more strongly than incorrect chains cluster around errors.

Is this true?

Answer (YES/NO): NO